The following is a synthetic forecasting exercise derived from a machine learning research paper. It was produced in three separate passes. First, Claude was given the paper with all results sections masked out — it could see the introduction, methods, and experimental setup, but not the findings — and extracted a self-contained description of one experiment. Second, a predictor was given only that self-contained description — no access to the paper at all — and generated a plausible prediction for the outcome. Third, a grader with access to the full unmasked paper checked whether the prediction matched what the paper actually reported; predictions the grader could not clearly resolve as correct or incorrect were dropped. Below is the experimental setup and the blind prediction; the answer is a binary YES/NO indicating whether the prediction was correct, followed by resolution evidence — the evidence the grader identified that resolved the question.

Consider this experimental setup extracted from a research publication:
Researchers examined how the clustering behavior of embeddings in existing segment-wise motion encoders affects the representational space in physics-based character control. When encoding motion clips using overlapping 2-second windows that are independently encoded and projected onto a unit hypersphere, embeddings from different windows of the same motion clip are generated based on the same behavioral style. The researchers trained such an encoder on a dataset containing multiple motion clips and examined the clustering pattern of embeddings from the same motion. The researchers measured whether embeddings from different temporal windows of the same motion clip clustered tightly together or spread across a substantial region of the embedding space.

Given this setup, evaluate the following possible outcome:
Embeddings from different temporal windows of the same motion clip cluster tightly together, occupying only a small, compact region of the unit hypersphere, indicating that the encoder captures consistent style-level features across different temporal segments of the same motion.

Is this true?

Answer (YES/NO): YES